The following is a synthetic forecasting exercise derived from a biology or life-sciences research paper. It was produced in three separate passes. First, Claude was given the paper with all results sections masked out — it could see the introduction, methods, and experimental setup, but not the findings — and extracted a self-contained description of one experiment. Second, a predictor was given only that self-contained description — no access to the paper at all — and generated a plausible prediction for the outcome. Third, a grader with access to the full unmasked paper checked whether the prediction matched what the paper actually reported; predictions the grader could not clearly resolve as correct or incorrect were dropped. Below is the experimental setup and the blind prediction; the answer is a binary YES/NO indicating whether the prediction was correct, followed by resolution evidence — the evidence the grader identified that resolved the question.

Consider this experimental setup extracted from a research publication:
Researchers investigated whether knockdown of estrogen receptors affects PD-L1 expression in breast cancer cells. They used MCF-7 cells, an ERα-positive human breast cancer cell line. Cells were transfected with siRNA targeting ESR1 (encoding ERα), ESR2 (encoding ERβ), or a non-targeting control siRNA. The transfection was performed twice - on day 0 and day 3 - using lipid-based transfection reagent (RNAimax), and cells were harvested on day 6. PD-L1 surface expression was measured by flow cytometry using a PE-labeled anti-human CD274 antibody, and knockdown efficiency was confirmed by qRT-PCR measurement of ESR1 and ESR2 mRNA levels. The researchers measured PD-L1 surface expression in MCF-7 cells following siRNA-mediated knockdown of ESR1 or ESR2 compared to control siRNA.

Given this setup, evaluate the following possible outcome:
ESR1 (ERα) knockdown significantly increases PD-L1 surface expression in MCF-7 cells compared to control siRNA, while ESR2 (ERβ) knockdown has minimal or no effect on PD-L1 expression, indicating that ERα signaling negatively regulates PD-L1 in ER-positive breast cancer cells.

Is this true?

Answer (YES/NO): YES